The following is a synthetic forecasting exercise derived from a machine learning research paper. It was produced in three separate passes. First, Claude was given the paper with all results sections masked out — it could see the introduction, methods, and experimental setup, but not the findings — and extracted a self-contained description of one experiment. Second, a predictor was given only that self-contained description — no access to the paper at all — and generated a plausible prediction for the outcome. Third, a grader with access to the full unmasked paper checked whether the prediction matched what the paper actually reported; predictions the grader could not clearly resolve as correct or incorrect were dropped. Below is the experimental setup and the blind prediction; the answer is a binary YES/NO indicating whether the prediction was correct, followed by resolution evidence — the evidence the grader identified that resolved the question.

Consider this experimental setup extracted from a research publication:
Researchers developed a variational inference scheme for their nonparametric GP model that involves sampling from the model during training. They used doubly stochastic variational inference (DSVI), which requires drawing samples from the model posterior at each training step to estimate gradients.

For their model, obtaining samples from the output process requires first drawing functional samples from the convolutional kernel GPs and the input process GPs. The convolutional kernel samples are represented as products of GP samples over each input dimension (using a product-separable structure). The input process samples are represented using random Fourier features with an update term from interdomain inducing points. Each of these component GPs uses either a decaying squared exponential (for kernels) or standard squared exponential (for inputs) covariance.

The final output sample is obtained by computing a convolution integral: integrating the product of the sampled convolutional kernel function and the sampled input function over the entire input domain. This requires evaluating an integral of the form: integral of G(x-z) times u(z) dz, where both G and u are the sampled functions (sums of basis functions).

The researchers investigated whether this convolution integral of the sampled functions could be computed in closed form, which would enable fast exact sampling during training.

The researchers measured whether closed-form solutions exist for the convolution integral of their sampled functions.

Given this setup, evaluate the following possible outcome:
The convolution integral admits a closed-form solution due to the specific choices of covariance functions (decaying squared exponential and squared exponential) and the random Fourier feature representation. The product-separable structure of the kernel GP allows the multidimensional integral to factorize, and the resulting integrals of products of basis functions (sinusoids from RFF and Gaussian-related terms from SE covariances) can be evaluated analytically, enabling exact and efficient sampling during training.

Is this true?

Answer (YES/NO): YES